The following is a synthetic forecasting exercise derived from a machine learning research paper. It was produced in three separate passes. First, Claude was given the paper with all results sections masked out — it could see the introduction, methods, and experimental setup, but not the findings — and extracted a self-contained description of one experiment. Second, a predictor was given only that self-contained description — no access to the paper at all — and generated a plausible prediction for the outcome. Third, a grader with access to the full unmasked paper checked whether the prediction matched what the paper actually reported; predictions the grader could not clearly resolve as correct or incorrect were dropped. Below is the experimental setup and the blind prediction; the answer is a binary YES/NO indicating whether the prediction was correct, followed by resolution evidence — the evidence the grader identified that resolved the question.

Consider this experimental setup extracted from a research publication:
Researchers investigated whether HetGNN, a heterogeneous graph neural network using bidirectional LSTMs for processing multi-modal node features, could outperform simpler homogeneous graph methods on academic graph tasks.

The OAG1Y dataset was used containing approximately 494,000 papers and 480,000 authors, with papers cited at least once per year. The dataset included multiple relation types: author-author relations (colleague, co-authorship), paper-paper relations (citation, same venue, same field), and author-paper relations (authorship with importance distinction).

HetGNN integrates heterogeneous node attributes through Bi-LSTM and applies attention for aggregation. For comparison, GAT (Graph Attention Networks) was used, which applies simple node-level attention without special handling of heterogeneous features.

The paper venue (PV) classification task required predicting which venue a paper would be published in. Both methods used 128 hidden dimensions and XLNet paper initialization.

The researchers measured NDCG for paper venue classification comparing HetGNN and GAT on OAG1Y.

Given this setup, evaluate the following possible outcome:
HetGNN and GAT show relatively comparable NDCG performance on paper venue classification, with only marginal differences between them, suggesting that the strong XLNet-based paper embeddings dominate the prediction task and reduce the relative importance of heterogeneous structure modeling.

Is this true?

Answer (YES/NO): NO